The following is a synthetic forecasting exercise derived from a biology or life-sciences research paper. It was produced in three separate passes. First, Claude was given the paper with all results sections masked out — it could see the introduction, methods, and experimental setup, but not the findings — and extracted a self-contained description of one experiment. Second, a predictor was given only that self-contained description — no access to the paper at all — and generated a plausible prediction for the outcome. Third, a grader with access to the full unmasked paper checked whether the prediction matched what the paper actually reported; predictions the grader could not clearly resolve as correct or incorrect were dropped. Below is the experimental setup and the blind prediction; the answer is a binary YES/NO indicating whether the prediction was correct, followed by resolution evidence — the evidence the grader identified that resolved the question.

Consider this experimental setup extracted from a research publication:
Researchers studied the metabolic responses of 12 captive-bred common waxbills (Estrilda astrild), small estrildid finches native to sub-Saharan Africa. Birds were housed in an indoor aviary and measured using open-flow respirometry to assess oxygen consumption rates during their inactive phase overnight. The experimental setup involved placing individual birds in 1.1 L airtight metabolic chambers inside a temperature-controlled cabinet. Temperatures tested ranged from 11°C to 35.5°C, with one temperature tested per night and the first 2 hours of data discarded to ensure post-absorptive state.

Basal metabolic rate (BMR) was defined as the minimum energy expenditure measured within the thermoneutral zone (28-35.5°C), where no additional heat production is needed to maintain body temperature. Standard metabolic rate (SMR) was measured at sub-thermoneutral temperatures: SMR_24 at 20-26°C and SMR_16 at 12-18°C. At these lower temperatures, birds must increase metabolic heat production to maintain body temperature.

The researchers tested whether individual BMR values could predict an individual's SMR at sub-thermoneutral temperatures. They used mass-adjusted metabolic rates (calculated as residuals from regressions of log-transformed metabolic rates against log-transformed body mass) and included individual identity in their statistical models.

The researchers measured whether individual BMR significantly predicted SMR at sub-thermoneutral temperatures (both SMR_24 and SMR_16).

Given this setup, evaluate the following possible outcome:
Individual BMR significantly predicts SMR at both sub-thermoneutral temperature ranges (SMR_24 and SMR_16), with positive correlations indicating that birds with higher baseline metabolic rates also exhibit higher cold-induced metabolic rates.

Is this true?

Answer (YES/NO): NO